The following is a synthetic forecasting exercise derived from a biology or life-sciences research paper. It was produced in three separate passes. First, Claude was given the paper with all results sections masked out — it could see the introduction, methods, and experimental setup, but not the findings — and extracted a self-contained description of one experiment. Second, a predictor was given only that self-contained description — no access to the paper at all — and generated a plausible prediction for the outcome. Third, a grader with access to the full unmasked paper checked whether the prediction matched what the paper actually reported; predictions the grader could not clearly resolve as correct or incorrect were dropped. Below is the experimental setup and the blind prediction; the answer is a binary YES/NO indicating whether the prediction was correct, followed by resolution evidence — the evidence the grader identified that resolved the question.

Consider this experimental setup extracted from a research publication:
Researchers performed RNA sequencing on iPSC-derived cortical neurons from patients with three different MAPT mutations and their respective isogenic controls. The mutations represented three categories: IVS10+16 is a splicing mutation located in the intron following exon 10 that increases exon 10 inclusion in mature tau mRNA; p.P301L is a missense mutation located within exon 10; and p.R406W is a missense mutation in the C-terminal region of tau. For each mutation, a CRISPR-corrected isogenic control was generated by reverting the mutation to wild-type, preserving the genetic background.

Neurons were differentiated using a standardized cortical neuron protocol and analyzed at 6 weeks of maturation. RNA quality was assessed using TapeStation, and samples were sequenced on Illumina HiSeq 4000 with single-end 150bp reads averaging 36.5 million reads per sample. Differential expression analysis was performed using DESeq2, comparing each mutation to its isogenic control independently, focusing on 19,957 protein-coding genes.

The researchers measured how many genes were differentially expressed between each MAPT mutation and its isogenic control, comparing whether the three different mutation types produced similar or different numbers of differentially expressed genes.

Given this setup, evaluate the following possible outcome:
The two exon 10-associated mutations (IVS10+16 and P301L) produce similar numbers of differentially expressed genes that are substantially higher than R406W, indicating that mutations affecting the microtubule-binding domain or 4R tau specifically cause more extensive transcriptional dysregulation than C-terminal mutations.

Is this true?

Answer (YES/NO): YES